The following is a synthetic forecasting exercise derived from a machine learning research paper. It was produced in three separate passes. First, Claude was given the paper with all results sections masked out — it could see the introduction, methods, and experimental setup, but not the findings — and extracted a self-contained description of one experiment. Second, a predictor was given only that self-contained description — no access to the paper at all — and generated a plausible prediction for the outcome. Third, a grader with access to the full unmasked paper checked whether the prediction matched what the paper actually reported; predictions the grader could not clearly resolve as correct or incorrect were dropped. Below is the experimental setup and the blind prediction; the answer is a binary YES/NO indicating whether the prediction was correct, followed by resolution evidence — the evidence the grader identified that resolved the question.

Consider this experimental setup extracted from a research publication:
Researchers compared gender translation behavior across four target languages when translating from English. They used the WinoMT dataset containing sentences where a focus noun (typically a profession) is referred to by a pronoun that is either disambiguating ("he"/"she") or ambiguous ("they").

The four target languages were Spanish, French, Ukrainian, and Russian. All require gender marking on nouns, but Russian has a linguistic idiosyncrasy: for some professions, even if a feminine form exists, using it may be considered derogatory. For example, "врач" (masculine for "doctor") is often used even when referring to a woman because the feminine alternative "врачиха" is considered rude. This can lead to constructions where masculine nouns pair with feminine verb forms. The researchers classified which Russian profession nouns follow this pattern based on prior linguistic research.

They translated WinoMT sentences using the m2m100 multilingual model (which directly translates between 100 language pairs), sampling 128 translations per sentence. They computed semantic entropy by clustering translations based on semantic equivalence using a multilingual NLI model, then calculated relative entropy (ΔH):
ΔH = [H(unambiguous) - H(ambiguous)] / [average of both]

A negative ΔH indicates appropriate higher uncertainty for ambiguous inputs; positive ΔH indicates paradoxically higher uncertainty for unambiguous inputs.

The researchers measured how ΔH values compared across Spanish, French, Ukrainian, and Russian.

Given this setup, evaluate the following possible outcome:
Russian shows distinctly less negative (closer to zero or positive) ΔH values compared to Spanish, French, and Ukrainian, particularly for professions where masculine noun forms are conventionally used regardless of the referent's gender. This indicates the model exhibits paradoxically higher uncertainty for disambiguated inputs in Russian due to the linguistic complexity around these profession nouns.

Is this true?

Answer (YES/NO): NO